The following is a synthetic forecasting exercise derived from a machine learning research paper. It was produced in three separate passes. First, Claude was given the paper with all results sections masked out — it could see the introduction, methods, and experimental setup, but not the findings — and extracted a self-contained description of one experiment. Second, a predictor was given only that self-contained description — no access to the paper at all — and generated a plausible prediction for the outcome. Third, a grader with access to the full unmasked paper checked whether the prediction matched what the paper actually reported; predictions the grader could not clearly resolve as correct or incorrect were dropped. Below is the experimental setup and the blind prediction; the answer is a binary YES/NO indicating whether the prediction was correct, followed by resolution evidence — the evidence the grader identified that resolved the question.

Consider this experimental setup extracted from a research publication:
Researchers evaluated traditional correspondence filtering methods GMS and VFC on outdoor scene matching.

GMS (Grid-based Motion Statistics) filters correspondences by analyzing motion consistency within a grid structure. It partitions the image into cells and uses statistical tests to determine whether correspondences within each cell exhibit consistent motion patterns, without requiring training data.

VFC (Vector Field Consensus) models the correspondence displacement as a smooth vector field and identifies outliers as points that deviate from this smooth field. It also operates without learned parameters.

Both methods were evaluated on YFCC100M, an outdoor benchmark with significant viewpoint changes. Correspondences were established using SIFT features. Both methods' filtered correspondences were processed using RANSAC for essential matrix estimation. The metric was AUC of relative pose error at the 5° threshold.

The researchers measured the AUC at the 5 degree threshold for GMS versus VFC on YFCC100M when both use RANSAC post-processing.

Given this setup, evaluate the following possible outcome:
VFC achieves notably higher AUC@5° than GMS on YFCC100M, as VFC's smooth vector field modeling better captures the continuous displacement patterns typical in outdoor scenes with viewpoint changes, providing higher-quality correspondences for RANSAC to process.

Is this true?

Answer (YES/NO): YES